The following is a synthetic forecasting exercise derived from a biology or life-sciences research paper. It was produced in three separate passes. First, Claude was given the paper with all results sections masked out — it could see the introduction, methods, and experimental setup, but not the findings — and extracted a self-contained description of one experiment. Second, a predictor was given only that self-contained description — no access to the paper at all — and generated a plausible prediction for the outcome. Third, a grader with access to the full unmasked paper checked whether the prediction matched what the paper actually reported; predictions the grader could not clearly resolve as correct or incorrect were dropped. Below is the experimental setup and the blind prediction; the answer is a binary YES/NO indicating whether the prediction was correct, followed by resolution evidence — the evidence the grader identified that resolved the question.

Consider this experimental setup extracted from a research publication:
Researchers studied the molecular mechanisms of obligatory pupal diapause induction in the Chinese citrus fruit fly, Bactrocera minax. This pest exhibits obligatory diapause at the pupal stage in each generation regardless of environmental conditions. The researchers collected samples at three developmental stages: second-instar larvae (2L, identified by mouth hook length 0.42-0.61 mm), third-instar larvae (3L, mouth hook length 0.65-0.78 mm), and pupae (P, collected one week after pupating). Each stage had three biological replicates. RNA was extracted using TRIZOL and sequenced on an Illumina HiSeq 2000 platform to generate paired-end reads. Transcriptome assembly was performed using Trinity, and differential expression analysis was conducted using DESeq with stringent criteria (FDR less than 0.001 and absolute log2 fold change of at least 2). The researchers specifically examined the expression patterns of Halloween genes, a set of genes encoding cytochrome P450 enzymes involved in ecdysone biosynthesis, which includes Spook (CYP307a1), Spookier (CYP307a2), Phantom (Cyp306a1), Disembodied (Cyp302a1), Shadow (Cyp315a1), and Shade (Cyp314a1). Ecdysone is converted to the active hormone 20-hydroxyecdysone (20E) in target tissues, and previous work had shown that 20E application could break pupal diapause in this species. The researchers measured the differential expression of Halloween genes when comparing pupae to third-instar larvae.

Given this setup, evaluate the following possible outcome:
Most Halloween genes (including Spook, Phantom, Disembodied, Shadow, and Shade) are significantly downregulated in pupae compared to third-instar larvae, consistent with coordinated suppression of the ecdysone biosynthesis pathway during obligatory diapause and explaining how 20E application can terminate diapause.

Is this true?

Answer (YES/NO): NO